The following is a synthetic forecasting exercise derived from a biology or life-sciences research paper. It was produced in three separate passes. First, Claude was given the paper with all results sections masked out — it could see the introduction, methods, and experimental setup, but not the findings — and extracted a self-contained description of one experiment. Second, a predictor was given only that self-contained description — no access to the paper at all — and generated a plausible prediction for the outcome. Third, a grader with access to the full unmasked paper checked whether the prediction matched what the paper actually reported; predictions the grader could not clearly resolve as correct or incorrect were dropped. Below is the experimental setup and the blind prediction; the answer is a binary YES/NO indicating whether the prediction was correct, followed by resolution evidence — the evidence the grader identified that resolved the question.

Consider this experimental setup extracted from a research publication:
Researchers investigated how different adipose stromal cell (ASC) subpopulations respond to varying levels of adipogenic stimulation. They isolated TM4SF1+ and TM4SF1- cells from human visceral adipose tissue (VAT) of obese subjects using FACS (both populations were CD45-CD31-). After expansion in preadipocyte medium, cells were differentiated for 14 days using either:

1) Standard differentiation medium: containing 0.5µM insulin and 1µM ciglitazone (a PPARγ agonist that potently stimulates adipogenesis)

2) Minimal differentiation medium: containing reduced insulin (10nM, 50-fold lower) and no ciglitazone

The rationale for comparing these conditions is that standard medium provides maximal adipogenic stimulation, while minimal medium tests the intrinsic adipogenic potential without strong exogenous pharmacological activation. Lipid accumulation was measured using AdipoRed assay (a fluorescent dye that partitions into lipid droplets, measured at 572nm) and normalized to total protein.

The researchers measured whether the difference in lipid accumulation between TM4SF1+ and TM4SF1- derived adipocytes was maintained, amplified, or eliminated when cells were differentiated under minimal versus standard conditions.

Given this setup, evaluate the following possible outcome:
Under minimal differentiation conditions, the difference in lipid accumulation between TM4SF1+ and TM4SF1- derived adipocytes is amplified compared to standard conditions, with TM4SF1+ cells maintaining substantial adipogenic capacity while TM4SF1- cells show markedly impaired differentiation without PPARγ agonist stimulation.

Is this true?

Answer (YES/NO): NO